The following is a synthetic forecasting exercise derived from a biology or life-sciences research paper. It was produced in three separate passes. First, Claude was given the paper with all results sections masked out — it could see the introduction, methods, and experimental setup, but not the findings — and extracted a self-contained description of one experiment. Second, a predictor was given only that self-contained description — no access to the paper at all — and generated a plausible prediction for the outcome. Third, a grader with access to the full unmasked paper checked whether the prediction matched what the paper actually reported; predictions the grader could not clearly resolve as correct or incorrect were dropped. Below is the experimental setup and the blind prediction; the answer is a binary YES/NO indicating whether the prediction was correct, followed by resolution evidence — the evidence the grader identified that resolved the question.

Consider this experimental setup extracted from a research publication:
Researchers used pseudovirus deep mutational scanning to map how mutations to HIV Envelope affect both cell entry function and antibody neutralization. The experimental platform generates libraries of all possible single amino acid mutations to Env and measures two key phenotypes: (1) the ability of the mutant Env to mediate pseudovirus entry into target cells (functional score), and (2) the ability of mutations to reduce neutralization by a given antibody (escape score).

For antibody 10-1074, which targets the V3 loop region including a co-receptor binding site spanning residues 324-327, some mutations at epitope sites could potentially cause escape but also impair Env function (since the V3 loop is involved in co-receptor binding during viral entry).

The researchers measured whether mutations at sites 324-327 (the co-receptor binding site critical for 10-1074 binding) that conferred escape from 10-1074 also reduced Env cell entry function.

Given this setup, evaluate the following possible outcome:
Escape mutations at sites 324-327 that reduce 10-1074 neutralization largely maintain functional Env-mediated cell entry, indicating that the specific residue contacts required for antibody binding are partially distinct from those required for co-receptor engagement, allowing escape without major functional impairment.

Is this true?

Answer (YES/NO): YES